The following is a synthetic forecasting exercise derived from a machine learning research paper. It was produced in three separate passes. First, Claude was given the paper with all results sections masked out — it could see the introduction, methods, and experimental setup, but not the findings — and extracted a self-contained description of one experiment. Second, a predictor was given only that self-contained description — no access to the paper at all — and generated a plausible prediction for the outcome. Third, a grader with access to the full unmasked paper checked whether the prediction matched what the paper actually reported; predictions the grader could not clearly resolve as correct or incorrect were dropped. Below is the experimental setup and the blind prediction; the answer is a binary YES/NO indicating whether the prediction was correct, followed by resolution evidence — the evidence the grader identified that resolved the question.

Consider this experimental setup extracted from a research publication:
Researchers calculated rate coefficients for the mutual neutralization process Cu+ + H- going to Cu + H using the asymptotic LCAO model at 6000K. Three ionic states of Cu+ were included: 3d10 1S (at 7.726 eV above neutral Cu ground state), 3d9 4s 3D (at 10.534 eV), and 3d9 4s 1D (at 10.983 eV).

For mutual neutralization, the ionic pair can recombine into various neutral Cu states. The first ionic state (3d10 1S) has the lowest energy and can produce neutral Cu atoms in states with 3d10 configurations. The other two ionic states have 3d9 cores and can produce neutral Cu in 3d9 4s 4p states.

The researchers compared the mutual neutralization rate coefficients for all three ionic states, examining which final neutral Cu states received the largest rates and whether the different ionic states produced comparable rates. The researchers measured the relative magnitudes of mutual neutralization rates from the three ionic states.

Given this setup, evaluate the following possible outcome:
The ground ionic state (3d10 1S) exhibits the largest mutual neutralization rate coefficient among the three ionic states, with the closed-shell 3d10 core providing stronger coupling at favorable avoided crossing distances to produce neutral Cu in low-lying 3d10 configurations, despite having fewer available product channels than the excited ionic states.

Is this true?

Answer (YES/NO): YES